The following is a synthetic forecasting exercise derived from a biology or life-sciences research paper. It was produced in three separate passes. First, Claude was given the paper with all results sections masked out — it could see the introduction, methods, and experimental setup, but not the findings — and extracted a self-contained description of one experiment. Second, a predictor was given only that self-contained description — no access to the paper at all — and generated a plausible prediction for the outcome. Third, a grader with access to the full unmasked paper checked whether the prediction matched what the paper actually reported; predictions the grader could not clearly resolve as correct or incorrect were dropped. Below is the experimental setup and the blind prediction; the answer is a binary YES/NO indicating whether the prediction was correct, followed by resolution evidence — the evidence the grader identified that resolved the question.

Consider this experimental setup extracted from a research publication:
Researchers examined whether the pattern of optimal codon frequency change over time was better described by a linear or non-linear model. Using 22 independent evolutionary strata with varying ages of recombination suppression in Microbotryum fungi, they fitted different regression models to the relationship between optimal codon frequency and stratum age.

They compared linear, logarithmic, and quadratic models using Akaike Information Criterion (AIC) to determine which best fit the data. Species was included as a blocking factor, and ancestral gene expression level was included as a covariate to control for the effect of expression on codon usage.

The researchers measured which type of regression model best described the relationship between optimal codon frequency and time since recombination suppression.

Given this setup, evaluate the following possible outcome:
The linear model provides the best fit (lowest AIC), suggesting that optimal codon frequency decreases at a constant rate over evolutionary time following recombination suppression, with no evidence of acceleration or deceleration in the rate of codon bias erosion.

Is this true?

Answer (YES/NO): NO